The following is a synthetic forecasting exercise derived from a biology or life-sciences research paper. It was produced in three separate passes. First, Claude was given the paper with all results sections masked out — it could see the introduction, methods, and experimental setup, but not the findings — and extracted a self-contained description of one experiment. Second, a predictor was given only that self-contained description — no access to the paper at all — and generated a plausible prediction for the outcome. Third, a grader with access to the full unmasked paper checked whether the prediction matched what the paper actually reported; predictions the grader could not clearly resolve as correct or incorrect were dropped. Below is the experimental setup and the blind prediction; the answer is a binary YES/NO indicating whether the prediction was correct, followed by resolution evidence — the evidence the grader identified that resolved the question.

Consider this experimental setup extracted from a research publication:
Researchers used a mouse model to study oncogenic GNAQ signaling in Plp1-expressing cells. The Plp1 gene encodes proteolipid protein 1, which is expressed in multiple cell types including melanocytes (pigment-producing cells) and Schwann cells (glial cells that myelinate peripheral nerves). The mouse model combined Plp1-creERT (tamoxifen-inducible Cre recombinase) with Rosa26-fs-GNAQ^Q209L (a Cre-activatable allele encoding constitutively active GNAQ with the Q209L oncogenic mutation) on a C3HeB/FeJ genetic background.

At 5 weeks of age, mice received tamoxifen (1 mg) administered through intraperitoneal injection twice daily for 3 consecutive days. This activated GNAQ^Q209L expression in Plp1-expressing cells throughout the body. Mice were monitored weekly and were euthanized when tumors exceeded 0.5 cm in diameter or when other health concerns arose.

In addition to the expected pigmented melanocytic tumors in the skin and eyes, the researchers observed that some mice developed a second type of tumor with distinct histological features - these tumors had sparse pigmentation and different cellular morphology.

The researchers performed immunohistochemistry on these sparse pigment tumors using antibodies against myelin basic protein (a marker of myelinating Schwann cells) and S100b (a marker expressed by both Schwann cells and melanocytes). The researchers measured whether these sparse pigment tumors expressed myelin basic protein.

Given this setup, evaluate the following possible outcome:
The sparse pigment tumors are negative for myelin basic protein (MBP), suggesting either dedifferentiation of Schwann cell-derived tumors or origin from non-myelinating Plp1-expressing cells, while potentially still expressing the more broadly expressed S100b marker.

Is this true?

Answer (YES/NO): YES